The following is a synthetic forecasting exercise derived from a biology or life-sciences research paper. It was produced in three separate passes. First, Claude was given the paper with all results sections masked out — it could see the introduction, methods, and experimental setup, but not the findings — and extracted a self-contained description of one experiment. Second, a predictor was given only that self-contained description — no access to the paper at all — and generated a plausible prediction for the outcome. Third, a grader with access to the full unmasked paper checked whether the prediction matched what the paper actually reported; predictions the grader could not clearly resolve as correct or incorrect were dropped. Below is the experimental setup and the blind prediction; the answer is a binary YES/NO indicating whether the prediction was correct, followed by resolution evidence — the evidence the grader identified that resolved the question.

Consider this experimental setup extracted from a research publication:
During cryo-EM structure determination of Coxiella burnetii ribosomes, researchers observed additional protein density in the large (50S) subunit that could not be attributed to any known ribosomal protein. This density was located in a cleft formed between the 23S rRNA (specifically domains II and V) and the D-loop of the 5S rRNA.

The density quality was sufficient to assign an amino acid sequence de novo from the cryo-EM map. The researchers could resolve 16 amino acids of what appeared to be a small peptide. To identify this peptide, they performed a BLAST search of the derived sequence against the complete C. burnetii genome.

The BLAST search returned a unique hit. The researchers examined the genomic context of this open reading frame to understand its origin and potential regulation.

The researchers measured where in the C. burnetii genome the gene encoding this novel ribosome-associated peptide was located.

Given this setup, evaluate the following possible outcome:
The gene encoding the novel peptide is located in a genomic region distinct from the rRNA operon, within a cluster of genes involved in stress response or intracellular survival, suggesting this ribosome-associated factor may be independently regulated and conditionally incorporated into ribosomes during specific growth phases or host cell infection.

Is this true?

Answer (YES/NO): NO